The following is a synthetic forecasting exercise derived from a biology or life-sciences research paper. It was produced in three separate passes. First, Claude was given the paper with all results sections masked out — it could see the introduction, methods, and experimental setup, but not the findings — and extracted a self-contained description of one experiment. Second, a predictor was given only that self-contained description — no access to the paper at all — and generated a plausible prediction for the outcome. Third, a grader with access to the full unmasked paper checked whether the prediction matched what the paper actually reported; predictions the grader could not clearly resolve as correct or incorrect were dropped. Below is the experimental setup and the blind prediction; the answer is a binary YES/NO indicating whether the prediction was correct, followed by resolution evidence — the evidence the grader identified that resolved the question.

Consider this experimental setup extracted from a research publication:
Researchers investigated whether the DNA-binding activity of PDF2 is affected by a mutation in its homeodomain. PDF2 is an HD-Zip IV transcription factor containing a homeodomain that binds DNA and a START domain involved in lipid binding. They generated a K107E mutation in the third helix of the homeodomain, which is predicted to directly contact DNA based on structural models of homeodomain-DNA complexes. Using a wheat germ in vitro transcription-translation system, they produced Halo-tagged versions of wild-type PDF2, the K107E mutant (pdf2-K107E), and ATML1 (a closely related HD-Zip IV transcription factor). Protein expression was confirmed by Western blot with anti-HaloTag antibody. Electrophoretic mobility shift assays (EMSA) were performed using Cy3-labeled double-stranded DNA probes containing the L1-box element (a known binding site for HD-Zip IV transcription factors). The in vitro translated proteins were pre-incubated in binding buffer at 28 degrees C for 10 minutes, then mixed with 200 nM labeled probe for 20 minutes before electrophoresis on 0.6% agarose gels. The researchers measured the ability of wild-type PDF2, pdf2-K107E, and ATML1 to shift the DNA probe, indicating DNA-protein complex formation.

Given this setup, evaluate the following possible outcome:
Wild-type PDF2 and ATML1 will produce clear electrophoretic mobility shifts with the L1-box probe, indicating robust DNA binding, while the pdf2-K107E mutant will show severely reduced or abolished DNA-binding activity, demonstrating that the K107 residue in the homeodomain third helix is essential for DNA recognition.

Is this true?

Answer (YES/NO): YES